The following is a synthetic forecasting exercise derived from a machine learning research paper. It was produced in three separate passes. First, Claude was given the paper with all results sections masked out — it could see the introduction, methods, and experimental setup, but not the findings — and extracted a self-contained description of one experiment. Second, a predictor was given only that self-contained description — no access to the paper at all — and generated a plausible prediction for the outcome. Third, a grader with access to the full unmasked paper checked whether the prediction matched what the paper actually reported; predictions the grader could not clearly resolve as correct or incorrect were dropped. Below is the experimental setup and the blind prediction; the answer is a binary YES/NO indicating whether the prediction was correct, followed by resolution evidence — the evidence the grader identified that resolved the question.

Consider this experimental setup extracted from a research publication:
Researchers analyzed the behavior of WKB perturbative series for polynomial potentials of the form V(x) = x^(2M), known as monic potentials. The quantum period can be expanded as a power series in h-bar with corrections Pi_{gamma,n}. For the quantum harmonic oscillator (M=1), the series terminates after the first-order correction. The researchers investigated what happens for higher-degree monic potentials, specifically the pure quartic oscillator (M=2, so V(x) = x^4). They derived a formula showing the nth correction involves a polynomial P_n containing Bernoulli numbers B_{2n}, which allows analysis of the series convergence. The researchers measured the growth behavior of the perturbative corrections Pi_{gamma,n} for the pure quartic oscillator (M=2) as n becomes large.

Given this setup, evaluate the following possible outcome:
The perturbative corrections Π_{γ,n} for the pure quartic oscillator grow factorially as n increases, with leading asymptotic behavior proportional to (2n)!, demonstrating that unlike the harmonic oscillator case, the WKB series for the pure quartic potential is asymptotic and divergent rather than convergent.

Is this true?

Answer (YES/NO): YES